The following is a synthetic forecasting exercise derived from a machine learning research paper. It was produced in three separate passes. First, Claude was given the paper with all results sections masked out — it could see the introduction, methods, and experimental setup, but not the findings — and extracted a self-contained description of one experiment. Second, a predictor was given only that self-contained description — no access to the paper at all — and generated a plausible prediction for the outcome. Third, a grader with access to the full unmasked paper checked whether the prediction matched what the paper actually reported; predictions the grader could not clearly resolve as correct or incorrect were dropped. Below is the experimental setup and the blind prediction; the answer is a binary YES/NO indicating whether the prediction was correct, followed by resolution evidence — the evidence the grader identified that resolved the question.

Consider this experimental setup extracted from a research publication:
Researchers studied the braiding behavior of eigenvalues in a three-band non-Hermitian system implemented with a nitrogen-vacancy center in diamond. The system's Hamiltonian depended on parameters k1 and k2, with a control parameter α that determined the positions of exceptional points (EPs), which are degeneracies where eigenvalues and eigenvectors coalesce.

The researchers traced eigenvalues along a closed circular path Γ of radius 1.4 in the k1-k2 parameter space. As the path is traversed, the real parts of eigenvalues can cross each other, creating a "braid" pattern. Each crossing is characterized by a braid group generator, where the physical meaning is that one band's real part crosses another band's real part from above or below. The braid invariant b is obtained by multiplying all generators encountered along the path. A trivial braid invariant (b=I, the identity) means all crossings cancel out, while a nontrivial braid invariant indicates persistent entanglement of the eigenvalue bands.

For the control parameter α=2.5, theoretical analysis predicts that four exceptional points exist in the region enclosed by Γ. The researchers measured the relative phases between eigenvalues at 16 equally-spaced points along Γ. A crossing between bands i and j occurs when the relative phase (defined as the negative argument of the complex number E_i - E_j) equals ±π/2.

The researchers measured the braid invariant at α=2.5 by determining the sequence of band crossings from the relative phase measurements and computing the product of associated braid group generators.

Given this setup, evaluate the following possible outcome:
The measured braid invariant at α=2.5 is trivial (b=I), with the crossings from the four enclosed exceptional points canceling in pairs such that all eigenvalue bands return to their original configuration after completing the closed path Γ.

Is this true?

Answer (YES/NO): NO